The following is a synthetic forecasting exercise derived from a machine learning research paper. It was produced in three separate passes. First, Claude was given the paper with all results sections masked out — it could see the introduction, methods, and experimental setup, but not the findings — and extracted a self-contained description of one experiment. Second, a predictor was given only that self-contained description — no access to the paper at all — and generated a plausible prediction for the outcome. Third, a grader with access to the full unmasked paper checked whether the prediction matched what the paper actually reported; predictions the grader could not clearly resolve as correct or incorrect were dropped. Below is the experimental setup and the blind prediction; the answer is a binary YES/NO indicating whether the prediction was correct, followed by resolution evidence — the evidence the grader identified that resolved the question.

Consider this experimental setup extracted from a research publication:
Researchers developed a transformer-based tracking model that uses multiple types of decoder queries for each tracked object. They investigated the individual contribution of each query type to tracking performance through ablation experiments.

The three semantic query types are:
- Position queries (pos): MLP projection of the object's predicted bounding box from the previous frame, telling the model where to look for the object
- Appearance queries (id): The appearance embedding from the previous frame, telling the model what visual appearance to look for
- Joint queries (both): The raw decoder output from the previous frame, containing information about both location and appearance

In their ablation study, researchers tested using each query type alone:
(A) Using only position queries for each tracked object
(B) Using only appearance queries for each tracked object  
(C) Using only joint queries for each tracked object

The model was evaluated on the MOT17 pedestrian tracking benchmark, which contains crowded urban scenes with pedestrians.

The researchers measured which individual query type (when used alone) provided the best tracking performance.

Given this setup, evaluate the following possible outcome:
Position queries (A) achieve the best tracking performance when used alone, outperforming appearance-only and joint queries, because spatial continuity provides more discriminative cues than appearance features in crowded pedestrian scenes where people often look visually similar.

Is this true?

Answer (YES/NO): NO